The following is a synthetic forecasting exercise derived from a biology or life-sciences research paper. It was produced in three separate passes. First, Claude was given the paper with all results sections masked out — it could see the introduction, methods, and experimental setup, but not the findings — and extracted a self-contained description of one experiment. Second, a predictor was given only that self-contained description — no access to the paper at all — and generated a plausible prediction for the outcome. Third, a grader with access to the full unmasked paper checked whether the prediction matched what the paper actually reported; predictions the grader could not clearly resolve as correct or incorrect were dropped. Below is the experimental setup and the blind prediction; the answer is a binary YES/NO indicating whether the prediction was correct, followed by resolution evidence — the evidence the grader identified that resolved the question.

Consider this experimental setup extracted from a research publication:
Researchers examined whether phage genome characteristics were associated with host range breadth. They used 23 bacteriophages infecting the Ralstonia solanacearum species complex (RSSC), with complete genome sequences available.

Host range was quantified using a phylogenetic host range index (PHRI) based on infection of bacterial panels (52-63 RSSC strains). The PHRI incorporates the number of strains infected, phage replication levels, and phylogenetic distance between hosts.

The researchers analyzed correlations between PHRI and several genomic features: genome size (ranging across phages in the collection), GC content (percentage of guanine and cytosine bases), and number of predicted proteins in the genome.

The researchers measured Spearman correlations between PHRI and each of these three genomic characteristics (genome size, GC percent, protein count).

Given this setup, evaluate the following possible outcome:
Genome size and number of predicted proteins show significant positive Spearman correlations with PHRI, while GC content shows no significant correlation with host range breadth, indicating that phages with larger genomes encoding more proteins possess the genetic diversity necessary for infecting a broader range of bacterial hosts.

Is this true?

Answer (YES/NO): NO